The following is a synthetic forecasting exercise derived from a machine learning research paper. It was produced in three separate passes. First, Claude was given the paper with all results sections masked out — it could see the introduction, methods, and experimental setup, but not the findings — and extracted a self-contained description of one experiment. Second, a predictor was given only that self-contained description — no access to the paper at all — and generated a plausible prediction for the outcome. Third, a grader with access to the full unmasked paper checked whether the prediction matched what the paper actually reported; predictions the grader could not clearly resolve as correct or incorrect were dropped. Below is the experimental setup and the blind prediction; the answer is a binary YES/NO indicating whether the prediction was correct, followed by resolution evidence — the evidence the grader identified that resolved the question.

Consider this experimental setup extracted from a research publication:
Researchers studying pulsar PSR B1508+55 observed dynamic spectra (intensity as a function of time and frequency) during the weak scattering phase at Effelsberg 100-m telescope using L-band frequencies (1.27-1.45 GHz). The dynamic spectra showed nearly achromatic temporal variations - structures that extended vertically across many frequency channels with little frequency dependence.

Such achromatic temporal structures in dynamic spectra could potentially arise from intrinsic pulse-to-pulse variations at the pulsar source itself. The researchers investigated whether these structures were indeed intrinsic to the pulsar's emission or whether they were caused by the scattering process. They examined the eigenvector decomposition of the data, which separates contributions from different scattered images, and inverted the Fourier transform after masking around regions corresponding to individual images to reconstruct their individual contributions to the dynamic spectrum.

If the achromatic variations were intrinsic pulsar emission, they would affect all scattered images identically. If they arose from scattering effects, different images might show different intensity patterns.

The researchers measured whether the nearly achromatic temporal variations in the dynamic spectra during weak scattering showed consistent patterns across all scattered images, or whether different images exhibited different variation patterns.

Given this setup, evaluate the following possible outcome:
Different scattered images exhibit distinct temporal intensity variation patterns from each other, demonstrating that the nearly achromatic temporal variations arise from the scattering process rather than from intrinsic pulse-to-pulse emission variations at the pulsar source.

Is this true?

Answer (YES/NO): YES